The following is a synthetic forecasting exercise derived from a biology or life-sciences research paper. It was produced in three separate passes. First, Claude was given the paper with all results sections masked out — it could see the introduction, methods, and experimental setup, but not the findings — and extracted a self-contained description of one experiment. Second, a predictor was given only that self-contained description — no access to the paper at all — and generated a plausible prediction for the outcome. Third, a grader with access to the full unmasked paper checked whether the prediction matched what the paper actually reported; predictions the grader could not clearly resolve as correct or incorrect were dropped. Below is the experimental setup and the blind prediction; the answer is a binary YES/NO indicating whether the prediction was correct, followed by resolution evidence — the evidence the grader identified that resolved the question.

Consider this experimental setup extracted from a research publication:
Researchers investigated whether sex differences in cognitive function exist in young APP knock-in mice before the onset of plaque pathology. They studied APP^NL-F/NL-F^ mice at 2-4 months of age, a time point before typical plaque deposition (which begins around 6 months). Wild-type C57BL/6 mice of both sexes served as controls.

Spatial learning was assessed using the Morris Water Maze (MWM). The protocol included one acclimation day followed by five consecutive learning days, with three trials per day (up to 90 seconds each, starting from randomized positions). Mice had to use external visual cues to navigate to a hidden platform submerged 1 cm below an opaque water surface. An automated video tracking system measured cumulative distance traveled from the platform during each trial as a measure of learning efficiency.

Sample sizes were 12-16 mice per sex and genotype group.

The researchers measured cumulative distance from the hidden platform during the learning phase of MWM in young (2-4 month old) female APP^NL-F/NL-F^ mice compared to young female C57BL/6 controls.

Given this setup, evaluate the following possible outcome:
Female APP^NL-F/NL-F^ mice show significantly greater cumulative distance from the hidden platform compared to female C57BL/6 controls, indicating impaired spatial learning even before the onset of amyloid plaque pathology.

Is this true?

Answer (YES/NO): NO